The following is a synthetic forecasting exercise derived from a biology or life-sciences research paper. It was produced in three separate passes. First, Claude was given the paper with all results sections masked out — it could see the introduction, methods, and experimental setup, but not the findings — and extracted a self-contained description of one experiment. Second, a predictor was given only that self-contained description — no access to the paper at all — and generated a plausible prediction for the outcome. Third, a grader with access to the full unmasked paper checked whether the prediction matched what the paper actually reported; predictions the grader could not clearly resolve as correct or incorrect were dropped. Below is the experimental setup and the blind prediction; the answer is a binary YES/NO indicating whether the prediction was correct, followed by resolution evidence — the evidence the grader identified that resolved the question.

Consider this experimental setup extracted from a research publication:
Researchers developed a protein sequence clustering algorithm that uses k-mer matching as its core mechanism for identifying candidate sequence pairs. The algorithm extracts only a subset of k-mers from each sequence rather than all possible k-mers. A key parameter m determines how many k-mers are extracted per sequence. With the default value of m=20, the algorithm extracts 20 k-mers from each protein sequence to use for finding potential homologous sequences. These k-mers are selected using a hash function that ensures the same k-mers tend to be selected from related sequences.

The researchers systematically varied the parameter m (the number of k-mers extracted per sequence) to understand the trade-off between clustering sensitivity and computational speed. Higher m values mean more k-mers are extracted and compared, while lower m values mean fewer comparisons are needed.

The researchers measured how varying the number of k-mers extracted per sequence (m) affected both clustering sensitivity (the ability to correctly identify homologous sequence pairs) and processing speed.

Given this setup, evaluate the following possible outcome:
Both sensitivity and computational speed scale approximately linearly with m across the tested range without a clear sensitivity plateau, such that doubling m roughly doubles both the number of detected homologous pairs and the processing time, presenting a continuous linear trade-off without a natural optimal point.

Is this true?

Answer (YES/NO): NO